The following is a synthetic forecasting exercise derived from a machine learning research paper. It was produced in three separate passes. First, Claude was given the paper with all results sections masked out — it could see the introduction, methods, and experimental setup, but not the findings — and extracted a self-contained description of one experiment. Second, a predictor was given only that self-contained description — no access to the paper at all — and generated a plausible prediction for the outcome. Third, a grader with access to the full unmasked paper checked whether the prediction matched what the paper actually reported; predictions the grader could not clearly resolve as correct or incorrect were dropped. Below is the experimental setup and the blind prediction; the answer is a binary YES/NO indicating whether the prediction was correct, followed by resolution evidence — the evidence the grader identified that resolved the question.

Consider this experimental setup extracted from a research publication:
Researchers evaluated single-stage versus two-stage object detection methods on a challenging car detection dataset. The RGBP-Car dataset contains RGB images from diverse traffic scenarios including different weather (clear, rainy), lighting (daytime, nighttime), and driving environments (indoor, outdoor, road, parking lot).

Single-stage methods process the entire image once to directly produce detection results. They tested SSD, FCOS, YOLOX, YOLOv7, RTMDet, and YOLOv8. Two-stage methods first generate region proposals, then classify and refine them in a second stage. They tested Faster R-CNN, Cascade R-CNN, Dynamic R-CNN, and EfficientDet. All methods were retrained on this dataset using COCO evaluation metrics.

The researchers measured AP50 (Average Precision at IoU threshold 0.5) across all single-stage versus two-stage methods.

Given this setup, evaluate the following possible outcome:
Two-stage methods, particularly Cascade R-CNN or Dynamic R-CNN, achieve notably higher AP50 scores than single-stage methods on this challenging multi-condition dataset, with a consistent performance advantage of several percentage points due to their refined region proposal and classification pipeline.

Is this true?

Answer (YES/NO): NO